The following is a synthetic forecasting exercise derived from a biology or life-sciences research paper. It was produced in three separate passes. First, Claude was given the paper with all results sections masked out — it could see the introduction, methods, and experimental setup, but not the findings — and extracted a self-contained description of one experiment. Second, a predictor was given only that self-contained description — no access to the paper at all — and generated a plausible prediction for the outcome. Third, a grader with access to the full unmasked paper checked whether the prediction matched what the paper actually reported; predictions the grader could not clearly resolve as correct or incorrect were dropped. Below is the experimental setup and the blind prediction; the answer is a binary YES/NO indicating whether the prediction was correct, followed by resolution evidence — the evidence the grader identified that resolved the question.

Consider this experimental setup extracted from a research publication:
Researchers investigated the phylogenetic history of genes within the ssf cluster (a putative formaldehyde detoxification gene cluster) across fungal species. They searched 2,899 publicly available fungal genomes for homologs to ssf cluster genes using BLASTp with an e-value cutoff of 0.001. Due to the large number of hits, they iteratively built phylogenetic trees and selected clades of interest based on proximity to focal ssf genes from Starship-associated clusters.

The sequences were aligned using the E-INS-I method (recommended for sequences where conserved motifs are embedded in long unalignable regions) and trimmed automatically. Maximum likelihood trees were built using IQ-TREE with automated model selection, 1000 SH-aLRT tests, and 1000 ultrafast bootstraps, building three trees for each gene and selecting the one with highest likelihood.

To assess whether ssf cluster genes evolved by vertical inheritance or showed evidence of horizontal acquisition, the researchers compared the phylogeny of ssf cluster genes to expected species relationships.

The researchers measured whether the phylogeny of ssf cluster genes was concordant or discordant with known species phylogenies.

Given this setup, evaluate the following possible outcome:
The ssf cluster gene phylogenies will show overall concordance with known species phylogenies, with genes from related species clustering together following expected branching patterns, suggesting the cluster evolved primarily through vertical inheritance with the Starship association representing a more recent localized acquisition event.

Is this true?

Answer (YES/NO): NO